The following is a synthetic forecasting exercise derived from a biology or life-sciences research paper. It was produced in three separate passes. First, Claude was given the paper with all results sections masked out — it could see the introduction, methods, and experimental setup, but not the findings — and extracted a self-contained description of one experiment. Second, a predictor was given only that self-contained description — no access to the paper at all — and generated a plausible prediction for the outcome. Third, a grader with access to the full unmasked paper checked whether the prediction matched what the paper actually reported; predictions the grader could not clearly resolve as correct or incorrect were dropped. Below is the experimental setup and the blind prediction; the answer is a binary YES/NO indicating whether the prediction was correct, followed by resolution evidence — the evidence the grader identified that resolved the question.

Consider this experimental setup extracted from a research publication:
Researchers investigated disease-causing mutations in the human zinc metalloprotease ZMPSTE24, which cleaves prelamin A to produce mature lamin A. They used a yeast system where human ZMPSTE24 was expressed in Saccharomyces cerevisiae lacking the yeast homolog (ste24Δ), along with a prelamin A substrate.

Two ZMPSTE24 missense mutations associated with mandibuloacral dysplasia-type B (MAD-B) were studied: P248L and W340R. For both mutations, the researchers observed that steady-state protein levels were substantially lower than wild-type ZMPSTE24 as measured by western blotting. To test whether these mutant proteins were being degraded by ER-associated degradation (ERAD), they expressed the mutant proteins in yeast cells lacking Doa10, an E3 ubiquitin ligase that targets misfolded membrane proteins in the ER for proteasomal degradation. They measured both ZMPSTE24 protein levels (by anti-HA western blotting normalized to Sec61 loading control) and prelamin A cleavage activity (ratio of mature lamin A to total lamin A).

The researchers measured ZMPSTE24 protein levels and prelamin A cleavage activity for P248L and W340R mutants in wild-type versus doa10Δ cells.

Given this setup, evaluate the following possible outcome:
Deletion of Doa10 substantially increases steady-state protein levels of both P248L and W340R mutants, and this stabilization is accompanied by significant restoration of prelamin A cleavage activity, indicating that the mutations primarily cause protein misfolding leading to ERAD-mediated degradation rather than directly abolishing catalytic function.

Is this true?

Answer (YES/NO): YES